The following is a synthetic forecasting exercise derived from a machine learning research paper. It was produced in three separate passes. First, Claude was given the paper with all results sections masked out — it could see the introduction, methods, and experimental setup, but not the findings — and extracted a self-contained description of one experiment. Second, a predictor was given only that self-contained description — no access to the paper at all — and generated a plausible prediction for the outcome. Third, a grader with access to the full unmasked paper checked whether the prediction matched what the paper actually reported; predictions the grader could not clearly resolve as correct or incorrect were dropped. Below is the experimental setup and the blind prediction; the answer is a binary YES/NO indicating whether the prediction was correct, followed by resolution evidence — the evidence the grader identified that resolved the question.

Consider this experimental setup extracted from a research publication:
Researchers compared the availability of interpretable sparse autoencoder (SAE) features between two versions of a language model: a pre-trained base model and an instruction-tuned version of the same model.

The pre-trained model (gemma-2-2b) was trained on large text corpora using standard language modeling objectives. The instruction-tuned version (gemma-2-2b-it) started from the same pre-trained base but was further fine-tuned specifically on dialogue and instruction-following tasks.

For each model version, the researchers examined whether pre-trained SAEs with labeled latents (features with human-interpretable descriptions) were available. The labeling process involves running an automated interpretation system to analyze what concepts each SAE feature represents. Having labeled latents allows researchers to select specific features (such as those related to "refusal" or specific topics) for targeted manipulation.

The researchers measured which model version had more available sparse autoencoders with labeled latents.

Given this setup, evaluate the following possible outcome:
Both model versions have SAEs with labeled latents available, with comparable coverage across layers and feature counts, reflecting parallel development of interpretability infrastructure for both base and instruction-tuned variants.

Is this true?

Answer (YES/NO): NO